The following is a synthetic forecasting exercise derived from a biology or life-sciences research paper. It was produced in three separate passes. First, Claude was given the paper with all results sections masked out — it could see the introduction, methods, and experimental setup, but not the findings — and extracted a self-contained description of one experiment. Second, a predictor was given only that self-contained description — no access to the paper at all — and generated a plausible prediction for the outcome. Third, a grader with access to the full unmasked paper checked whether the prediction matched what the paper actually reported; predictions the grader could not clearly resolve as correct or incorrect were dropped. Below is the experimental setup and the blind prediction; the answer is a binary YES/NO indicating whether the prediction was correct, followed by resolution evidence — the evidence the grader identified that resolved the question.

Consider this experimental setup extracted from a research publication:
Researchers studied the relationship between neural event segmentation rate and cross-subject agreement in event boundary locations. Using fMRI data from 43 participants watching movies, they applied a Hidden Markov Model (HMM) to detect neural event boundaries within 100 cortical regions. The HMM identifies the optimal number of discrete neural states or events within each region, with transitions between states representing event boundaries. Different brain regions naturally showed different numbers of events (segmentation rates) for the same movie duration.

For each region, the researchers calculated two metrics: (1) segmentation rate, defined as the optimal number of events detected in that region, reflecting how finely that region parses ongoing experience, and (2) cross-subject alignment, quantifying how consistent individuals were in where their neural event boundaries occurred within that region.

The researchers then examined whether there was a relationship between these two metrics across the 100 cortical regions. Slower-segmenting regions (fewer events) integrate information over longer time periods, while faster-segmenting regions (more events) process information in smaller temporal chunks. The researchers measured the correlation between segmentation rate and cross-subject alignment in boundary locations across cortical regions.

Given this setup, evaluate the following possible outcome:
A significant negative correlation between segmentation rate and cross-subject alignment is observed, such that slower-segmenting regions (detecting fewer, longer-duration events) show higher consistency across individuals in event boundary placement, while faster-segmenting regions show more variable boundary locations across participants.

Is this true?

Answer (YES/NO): NO